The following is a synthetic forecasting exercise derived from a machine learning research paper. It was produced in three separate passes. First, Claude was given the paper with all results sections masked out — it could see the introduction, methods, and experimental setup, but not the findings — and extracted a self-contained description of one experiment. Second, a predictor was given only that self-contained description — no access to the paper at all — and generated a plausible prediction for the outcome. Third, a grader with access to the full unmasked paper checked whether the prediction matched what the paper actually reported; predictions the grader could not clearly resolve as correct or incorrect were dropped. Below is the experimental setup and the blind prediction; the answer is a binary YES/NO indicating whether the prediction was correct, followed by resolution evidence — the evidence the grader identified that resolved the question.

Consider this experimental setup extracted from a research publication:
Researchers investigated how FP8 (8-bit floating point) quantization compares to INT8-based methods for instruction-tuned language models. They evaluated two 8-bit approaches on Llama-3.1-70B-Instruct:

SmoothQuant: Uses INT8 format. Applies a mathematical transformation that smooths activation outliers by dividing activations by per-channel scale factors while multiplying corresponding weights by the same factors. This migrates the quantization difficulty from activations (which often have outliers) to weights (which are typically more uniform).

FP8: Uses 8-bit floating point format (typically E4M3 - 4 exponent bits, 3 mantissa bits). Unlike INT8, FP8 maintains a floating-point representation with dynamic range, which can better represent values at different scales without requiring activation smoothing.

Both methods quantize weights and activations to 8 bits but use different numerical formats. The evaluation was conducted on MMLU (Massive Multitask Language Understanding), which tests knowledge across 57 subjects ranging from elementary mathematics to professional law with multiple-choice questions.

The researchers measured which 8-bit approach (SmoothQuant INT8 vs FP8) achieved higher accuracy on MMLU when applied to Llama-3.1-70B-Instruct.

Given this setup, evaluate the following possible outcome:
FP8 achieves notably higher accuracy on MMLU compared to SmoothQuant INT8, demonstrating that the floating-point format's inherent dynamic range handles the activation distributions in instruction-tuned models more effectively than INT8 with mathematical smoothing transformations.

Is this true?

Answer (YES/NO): NO